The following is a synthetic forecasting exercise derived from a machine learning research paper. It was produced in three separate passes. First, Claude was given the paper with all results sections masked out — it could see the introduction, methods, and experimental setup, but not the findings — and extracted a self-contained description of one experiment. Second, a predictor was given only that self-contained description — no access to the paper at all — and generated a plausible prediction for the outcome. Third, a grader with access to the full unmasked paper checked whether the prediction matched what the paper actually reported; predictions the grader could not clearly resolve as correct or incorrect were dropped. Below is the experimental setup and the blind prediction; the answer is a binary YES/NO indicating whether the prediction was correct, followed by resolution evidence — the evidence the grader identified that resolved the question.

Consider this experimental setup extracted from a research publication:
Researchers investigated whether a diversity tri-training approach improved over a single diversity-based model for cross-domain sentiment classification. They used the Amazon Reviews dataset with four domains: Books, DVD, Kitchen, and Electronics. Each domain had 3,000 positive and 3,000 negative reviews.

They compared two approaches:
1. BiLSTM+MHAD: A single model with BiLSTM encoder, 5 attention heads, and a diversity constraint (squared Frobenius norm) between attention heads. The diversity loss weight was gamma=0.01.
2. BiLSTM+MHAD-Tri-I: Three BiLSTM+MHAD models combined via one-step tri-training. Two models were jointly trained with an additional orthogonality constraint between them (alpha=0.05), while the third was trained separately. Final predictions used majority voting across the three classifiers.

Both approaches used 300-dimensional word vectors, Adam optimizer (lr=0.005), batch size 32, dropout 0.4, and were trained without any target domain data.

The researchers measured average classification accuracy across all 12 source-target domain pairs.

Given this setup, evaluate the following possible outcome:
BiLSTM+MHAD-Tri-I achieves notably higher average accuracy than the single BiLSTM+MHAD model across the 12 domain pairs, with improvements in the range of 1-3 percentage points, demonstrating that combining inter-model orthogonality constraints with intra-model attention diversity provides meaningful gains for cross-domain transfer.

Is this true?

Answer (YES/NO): NO